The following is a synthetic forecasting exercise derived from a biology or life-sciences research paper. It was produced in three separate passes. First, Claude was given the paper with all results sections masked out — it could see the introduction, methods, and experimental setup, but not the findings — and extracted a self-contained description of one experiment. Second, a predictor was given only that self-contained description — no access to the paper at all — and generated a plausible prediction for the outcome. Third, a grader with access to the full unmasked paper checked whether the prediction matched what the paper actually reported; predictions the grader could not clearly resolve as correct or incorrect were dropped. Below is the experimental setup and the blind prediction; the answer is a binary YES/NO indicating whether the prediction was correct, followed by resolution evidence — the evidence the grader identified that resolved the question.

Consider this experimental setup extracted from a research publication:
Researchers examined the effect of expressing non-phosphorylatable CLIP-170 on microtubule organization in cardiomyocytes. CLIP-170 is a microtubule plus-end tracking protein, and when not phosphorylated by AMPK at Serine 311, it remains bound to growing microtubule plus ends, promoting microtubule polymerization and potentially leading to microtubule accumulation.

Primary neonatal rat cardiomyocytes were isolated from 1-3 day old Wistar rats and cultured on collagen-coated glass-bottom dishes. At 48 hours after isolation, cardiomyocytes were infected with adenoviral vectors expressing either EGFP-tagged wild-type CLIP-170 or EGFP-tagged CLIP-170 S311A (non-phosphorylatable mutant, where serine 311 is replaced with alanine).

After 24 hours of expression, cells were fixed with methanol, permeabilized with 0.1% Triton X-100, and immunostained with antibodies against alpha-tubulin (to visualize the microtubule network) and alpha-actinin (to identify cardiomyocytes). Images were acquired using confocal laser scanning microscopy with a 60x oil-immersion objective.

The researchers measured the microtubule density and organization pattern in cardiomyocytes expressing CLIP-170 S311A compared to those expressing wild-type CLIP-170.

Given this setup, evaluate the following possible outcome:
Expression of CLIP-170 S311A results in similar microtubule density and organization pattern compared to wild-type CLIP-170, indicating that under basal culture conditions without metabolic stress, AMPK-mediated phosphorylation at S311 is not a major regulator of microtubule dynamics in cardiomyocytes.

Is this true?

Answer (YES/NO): NO